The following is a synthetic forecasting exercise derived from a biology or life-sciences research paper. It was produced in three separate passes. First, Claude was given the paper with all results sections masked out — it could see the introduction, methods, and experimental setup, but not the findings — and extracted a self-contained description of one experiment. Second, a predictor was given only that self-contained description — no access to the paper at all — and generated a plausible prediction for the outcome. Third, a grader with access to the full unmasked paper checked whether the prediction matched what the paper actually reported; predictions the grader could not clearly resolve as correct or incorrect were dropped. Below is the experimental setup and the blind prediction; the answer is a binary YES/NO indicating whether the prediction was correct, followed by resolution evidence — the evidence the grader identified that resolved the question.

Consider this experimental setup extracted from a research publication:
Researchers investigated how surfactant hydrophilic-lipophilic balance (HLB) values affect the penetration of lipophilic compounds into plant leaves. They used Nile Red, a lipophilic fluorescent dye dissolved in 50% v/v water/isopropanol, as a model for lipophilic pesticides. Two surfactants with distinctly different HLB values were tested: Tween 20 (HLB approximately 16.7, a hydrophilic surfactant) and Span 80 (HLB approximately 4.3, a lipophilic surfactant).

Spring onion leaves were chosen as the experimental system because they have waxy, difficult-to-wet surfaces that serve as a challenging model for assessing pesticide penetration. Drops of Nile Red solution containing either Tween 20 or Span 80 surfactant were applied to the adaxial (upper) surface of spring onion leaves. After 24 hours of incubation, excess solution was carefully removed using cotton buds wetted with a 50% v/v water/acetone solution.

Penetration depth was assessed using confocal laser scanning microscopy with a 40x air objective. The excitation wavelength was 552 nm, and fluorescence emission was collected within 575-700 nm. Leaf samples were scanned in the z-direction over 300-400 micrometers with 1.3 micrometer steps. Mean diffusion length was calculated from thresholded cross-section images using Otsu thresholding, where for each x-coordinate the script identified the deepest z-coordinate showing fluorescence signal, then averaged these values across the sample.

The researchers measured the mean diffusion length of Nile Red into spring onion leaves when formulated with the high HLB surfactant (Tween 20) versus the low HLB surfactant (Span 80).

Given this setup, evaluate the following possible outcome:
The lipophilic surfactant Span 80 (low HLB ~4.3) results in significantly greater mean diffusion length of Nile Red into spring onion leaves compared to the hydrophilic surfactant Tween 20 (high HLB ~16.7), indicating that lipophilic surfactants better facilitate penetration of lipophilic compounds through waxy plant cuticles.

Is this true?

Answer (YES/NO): YES